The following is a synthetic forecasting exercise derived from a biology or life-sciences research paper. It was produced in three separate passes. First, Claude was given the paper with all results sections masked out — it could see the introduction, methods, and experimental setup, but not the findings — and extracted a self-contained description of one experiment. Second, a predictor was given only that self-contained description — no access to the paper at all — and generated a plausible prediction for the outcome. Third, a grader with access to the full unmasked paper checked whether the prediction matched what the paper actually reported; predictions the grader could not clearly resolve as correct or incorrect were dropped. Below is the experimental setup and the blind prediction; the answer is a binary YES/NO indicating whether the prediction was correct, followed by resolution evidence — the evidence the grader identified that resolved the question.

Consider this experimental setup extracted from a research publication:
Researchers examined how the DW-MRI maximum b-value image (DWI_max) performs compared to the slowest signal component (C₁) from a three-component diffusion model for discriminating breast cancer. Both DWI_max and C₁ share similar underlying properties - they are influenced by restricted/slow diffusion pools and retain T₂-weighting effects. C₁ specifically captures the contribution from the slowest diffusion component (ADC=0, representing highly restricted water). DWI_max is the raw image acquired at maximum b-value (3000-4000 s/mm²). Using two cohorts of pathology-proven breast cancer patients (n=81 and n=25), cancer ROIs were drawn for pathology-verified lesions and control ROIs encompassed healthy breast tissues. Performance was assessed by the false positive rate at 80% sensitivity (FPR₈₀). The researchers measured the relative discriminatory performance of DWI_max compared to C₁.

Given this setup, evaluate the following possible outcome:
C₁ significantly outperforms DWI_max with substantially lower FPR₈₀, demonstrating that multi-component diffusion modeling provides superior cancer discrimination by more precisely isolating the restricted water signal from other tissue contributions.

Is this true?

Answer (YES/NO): NO